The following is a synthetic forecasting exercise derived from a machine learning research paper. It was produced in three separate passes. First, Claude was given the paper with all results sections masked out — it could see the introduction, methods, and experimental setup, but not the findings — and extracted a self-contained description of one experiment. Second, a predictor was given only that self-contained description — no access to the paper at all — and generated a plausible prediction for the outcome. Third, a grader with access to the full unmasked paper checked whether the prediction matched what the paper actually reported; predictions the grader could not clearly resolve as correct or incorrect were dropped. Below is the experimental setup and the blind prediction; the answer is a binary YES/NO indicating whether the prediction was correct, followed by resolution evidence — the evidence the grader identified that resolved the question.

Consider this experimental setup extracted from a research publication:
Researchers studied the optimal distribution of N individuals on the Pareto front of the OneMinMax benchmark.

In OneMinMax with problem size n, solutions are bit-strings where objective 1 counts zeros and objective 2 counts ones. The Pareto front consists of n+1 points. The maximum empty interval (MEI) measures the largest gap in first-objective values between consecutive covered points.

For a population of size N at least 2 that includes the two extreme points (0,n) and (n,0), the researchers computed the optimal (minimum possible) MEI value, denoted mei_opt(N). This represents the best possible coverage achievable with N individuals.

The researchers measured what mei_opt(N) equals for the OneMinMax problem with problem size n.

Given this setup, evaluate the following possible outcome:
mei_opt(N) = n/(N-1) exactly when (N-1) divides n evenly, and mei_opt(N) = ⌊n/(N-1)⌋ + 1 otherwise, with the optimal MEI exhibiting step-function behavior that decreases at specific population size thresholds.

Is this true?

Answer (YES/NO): YES